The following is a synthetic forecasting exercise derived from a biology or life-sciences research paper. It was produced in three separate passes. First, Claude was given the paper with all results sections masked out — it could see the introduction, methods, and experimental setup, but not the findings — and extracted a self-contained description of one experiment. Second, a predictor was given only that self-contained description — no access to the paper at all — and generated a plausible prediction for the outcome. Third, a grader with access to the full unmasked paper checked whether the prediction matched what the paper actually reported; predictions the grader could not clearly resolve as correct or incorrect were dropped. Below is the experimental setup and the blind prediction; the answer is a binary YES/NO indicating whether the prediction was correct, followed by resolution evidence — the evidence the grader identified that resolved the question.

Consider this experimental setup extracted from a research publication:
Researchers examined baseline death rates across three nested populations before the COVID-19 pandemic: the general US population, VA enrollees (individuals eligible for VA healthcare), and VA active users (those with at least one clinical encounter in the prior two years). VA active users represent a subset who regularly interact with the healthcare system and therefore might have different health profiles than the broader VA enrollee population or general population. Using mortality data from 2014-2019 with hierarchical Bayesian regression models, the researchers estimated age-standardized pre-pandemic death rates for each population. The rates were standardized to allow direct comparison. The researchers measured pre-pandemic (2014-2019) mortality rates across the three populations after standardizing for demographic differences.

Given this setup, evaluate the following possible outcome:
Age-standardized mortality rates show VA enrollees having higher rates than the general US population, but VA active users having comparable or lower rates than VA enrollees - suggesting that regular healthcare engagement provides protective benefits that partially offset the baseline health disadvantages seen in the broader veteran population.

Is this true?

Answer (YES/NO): NO